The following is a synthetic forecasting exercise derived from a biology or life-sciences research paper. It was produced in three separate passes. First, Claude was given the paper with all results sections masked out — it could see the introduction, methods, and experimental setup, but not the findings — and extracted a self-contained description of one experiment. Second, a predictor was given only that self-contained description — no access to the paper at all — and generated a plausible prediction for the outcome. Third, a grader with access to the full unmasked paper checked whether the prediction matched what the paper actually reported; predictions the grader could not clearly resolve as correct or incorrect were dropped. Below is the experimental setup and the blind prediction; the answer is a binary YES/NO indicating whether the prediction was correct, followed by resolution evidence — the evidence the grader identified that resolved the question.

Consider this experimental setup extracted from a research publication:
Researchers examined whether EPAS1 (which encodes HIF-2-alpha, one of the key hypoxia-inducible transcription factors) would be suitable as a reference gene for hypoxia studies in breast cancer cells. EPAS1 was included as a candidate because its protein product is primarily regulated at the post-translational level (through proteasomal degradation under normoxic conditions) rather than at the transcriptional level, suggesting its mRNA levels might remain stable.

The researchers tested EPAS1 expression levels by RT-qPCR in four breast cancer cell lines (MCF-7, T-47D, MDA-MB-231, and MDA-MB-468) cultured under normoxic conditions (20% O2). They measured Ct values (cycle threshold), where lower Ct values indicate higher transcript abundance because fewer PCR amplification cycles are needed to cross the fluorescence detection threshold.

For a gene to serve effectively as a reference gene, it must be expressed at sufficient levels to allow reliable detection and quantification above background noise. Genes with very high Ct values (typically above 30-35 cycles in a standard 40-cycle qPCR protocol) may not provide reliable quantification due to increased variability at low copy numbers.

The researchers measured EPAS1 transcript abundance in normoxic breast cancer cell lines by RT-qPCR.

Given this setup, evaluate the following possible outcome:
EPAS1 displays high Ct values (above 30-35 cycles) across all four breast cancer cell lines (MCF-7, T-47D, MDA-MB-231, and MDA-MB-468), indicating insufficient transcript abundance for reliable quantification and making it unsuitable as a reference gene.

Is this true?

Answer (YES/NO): NO